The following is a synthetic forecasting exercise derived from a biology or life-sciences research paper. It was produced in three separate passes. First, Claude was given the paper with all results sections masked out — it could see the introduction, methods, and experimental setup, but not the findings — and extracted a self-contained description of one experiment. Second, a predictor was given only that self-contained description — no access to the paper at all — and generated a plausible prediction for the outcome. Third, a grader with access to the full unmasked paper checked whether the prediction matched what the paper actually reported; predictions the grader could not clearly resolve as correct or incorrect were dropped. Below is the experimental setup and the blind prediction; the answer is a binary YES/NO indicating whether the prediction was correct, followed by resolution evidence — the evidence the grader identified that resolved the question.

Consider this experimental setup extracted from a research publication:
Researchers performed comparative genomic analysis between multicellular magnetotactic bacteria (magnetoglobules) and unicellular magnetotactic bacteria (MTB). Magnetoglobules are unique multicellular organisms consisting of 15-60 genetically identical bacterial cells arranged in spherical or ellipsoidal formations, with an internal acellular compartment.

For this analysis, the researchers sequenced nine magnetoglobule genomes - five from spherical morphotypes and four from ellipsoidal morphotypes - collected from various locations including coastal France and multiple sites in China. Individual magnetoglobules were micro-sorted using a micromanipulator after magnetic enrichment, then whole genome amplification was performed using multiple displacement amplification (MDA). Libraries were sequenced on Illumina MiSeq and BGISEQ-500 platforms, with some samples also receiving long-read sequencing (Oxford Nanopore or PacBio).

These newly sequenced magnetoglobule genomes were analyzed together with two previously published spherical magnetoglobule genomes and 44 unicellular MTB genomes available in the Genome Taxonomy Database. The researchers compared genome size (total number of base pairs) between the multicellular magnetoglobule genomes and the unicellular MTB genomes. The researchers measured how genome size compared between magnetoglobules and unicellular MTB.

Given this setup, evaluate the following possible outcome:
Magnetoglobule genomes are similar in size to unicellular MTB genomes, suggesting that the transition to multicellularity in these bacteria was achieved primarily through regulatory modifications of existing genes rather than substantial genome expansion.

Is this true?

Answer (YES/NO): NO